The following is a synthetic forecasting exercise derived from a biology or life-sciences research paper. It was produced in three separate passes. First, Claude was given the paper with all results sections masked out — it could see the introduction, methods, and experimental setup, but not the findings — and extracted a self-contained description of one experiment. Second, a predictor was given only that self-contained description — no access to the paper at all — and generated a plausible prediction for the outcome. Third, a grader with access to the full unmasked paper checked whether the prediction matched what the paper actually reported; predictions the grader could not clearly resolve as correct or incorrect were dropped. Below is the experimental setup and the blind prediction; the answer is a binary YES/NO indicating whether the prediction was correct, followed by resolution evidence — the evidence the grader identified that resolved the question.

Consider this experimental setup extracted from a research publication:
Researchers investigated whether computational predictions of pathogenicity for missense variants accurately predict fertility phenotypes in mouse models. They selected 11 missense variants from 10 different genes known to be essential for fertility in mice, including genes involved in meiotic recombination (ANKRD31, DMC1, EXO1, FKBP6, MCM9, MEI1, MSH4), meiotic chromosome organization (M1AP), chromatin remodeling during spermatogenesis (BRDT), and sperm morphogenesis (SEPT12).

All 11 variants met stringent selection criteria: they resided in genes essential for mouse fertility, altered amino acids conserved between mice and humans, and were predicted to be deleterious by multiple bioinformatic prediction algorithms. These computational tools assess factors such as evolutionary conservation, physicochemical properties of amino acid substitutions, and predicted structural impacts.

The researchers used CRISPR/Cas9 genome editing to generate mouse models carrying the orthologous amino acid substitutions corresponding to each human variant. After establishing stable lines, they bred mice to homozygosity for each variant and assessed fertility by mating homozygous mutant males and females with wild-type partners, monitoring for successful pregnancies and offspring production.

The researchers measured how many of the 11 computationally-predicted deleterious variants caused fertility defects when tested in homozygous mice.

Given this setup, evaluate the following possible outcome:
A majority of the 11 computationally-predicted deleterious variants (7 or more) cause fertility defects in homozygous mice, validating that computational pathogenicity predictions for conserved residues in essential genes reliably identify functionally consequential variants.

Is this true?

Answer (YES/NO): NO